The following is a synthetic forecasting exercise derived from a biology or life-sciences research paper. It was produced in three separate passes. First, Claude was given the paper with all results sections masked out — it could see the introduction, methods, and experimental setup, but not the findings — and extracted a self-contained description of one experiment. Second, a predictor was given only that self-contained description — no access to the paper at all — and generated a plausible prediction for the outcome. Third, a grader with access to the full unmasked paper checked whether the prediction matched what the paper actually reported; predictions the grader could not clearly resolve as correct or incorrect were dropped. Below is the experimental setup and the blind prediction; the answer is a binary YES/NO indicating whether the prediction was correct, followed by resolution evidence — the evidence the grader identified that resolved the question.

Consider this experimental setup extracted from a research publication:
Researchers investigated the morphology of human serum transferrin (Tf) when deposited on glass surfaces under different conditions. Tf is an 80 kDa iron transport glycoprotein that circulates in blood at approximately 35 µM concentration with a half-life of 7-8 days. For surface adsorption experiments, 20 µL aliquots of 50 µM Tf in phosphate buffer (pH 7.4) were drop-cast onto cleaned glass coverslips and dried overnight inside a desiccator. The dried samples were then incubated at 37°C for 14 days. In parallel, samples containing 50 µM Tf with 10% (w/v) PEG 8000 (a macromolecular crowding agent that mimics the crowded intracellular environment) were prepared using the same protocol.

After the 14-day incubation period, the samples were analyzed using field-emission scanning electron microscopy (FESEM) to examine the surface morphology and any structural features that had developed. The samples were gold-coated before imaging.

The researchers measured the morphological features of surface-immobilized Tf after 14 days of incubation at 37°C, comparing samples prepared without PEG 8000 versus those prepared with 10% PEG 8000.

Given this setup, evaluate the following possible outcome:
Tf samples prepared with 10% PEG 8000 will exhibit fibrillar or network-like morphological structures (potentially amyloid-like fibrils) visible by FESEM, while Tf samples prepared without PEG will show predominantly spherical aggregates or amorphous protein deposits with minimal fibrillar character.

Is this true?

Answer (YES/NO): NO